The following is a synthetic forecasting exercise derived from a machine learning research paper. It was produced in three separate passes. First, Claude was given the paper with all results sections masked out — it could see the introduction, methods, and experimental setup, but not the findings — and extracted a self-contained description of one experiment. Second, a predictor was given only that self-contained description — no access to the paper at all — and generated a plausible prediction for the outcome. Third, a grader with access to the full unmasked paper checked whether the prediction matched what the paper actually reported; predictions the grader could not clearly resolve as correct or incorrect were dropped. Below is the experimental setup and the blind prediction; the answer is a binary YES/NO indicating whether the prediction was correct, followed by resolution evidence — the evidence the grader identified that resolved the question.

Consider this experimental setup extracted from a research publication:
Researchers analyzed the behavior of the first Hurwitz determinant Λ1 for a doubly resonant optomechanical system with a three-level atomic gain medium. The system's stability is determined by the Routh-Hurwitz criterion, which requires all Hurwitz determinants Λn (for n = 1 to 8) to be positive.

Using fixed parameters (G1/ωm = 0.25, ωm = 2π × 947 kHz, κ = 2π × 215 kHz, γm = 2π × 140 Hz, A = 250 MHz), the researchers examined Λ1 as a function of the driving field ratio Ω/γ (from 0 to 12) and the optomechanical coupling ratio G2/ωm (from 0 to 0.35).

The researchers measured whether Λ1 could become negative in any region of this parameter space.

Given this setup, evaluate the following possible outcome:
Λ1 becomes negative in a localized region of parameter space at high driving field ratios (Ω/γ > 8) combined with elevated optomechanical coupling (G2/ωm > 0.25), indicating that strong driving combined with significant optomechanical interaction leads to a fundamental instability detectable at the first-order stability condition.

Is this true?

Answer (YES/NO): NO